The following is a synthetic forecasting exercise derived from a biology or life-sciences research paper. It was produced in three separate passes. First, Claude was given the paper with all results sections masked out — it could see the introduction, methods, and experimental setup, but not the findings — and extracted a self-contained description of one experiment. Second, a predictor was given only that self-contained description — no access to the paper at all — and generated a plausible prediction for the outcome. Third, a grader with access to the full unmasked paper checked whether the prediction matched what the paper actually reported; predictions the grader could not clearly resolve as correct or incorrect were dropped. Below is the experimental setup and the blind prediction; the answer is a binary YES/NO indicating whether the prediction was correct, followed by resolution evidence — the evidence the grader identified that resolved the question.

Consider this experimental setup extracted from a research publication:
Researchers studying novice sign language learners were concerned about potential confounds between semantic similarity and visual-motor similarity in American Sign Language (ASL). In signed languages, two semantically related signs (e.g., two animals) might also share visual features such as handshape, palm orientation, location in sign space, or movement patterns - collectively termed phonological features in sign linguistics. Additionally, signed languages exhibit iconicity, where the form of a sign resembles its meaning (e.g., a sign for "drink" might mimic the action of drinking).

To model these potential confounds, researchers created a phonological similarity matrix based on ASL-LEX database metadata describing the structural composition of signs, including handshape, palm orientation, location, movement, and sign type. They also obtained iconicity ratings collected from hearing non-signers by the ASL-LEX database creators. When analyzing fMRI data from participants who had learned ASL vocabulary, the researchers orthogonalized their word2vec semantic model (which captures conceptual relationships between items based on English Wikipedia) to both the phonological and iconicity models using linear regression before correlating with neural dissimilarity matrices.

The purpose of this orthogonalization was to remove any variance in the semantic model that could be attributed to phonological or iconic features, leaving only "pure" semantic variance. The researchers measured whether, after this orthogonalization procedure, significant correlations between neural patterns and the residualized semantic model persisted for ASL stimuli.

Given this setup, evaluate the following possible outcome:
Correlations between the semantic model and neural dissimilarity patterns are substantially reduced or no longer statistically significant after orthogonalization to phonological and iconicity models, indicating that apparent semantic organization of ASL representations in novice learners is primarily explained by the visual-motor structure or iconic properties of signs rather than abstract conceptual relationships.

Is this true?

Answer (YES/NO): NO